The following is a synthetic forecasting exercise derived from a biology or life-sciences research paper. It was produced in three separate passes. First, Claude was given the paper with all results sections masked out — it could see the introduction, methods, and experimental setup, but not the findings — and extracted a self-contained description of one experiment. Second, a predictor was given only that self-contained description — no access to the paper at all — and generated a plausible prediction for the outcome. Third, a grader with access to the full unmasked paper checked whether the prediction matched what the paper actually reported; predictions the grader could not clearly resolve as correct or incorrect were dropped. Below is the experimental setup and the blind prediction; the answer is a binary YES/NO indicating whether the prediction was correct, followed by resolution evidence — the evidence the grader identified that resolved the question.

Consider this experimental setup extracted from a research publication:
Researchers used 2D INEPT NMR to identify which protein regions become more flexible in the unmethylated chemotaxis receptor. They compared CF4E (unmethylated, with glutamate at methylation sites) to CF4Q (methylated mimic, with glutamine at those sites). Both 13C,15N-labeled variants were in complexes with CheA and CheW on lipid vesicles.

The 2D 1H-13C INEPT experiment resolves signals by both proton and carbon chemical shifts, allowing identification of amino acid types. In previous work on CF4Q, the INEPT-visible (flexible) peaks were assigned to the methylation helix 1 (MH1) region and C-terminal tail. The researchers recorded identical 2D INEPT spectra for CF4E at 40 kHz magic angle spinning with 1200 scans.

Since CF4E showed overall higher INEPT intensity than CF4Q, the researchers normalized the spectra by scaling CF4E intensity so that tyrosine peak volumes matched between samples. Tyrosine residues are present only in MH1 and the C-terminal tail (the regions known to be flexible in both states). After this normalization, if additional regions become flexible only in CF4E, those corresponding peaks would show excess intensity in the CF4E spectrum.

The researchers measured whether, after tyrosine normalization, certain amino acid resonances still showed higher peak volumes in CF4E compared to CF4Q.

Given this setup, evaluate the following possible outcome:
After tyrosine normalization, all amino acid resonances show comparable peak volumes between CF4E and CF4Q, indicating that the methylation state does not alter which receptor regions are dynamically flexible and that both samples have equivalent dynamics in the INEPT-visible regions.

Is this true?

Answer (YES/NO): NO